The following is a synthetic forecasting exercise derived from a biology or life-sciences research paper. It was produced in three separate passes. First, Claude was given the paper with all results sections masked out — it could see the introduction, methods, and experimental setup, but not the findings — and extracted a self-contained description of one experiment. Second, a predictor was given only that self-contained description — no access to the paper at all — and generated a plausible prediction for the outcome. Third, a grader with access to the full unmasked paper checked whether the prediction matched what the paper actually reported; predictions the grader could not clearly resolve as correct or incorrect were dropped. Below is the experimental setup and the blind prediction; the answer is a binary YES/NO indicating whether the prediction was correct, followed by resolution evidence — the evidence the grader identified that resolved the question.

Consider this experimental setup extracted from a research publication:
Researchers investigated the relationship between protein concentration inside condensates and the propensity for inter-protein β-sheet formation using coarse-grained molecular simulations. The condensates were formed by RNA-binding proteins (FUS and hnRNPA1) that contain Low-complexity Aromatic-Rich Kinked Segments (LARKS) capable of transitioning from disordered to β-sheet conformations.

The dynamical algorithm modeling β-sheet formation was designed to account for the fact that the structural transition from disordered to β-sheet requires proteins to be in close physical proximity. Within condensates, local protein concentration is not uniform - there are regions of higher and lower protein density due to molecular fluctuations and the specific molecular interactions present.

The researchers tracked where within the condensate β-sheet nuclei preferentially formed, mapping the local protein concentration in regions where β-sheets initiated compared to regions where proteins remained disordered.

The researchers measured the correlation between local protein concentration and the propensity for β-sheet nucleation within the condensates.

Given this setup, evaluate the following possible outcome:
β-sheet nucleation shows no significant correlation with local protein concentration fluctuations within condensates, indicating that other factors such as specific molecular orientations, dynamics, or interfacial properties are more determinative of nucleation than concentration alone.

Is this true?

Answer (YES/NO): NO